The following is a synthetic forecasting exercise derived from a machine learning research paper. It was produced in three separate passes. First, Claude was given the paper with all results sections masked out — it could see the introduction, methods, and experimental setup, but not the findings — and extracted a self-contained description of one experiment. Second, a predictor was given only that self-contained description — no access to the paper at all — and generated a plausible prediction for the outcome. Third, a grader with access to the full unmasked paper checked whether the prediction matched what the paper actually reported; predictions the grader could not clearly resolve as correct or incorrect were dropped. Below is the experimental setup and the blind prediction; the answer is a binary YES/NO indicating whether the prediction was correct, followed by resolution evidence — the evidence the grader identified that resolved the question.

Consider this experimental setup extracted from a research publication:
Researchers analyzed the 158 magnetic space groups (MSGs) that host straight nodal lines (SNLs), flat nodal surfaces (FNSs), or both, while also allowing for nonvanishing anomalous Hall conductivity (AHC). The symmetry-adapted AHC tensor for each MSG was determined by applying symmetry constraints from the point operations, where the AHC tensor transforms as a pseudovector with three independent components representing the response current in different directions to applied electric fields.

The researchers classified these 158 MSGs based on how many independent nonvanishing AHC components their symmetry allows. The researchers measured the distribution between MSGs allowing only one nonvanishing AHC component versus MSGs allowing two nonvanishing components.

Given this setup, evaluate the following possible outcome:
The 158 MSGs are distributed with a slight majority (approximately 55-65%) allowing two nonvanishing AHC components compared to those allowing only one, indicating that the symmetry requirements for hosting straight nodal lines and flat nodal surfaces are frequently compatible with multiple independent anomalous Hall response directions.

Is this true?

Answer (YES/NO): NO